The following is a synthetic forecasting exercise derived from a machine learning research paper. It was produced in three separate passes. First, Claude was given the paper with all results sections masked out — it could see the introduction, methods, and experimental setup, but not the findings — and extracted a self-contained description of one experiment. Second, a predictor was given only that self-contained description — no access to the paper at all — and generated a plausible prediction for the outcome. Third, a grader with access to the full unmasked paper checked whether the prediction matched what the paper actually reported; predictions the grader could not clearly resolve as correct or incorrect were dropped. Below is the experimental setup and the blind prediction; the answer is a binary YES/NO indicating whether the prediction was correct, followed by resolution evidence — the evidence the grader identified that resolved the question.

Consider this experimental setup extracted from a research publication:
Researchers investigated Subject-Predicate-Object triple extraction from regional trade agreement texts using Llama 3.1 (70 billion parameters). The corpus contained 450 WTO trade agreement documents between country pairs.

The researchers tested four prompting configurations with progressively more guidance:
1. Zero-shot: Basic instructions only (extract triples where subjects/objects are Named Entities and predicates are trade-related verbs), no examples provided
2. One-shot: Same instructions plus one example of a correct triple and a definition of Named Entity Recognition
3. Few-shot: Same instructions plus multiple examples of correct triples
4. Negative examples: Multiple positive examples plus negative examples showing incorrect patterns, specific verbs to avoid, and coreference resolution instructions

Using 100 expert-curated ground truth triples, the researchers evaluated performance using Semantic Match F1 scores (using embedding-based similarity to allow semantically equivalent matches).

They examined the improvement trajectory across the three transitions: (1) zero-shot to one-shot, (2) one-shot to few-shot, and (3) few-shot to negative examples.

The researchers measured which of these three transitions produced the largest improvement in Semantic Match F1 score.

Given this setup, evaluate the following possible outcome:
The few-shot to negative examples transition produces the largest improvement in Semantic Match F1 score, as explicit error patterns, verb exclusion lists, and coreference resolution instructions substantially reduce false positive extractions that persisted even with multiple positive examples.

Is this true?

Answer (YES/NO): NO